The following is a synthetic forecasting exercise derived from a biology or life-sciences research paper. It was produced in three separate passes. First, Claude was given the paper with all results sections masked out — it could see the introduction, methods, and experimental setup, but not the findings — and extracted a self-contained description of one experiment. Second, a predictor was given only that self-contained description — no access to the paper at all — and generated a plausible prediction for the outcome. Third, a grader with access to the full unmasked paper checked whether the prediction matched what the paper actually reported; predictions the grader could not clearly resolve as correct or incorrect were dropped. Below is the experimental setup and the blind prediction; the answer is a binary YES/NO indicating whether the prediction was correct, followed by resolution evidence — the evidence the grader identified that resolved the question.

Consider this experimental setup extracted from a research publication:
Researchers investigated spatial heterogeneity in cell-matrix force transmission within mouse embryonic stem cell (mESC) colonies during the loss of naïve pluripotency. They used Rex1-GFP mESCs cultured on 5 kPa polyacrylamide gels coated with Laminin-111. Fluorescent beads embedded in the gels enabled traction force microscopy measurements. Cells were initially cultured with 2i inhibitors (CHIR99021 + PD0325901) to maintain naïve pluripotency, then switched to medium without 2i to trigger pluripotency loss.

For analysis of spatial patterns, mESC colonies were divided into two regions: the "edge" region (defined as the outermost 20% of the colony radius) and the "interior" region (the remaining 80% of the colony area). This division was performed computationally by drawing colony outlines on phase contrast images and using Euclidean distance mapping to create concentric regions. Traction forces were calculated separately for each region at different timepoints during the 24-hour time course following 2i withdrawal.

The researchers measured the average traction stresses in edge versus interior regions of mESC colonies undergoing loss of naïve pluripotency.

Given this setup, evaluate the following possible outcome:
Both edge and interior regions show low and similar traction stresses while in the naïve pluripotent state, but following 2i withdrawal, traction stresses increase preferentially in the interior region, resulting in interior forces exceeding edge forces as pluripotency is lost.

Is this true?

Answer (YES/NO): NO